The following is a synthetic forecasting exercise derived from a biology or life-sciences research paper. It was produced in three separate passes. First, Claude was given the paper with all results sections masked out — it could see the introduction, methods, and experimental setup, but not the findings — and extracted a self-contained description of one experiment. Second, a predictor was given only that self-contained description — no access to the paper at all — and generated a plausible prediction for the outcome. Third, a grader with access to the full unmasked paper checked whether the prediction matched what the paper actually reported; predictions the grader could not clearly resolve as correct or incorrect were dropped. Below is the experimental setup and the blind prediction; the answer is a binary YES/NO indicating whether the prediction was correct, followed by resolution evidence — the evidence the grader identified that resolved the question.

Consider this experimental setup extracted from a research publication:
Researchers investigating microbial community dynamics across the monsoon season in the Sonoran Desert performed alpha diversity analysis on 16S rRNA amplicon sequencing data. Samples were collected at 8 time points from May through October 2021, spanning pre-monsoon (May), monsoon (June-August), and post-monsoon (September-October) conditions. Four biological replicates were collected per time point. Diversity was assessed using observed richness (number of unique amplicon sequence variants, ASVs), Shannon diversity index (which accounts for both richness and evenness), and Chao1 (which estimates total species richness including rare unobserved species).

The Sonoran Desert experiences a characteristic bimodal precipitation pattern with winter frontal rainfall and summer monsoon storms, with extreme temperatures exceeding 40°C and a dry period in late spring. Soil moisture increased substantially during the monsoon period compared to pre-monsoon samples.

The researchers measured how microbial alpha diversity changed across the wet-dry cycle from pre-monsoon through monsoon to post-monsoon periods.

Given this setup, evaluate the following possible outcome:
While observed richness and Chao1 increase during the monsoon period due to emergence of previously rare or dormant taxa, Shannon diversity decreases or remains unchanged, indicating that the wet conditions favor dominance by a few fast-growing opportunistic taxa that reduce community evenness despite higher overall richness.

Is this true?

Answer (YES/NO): NO